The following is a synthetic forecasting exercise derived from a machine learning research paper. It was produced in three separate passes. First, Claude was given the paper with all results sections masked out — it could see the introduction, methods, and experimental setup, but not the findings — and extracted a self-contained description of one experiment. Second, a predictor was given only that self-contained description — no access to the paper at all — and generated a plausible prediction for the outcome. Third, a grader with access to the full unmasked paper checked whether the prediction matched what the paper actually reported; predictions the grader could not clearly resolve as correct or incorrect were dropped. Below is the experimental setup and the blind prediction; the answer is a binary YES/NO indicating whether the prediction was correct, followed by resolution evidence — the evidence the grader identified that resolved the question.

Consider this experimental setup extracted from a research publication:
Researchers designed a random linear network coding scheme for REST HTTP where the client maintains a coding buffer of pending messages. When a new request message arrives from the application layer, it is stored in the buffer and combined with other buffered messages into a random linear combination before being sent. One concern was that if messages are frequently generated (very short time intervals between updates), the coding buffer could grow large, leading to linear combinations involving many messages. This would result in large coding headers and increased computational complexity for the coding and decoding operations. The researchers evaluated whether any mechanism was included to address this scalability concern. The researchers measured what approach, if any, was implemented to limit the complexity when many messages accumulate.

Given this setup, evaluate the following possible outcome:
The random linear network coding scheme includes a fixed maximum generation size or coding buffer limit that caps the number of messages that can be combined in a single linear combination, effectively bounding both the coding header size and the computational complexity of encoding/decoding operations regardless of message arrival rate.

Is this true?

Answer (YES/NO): YES